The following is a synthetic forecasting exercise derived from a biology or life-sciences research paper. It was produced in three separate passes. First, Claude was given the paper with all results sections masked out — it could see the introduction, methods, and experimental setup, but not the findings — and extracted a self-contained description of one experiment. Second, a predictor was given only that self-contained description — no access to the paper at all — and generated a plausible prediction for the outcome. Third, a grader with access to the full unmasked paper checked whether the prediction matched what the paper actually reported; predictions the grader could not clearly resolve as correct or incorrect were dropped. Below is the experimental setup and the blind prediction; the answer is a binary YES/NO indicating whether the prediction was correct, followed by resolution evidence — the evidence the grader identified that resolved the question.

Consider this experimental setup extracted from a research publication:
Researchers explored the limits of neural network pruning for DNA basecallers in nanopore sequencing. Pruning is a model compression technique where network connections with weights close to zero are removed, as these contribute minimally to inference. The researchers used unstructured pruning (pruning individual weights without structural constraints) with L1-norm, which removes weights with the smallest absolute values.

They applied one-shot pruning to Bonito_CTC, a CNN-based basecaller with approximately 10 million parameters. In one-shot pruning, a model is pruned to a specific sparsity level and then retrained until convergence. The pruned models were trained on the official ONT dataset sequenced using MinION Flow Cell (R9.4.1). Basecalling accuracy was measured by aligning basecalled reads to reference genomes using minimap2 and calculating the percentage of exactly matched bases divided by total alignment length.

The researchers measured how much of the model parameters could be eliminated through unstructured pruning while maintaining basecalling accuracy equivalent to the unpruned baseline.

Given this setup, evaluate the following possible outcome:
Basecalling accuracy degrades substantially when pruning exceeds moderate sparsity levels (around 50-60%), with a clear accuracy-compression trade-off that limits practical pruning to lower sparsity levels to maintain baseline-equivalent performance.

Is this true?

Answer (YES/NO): NO